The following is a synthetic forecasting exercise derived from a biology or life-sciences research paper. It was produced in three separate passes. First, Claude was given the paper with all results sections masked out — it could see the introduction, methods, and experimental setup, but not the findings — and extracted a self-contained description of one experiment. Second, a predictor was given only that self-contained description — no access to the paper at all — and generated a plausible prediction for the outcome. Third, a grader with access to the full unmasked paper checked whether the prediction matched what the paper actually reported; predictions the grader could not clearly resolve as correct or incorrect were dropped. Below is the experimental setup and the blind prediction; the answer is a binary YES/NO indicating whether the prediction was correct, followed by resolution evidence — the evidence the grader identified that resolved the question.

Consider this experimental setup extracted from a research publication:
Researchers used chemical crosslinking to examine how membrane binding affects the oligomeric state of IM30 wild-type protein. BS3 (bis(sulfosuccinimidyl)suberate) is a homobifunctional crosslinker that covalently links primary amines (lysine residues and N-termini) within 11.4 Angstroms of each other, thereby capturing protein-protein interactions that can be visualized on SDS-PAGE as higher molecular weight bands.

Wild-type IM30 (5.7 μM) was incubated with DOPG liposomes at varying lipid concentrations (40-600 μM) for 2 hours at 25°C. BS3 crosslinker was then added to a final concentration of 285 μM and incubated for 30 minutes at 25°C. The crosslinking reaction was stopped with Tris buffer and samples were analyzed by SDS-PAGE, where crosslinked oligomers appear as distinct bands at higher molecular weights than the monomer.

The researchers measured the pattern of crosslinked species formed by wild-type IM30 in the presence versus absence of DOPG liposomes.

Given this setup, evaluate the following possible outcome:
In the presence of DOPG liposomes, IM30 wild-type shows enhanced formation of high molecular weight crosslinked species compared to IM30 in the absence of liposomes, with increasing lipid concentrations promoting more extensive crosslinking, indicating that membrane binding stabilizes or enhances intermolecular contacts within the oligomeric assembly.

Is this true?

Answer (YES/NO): NO